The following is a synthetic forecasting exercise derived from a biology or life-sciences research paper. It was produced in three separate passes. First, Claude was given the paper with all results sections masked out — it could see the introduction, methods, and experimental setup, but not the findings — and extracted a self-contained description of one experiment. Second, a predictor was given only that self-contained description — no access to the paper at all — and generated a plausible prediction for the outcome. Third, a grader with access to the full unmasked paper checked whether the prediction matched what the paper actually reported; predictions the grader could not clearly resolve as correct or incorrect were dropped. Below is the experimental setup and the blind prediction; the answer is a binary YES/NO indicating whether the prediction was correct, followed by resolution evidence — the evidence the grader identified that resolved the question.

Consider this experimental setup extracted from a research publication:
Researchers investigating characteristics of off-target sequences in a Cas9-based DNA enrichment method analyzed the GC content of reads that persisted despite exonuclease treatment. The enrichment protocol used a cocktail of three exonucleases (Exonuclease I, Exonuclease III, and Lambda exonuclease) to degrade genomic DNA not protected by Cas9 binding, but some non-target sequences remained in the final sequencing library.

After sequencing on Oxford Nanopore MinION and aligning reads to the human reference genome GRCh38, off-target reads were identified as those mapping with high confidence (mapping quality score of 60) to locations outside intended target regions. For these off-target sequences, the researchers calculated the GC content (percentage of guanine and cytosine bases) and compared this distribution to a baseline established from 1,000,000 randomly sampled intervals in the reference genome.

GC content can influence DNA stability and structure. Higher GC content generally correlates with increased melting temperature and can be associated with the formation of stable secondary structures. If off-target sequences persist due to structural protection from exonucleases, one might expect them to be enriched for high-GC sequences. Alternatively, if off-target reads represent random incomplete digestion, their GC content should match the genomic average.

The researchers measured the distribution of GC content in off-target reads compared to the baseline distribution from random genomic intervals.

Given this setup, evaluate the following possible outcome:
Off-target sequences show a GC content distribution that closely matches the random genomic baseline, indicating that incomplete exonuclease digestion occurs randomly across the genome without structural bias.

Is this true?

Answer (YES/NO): YES